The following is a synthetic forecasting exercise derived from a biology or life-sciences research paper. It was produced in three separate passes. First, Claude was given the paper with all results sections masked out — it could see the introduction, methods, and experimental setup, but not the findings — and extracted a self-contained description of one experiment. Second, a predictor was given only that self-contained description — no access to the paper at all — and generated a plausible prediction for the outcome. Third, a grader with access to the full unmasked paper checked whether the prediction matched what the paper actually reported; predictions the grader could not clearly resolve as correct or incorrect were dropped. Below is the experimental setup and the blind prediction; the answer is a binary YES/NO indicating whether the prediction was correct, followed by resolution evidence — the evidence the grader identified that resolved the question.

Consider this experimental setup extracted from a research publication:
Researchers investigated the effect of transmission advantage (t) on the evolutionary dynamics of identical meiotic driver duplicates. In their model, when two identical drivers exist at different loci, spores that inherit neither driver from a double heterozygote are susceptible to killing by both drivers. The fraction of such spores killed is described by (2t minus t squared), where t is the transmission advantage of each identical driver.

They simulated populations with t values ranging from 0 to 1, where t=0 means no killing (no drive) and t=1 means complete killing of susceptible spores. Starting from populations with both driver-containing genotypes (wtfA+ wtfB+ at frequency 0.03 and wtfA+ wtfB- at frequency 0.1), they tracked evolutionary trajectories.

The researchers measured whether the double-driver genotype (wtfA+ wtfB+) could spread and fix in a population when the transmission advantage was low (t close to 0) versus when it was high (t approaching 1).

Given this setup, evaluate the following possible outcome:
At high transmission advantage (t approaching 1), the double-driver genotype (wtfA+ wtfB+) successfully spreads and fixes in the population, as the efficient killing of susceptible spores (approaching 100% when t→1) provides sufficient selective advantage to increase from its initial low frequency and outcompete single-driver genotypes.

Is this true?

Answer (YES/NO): NO